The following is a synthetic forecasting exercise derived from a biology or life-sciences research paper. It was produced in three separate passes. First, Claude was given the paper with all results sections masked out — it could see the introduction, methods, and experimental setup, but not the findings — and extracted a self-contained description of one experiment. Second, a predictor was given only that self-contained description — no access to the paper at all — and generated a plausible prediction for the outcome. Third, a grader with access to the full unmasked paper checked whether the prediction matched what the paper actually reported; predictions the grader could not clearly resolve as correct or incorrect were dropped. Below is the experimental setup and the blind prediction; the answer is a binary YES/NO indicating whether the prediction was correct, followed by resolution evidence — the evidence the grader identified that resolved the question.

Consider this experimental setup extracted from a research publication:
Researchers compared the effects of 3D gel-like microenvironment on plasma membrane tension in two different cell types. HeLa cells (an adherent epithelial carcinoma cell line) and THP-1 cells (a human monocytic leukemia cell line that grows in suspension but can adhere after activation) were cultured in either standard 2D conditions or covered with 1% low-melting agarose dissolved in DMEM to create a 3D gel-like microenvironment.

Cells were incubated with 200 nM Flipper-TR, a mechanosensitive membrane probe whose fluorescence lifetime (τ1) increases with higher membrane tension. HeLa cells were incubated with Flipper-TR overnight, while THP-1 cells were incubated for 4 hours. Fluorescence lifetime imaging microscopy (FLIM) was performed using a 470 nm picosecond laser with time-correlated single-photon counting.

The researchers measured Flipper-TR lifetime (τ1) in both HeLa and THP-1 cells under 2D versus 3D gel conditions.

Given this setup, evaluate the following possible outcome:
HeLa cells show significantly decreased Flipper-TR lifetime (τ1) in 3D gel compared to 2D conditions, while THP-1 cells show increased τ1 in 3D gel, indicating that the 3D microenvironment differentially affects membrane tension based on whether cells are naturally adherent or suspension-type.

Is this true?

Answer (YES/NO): NO